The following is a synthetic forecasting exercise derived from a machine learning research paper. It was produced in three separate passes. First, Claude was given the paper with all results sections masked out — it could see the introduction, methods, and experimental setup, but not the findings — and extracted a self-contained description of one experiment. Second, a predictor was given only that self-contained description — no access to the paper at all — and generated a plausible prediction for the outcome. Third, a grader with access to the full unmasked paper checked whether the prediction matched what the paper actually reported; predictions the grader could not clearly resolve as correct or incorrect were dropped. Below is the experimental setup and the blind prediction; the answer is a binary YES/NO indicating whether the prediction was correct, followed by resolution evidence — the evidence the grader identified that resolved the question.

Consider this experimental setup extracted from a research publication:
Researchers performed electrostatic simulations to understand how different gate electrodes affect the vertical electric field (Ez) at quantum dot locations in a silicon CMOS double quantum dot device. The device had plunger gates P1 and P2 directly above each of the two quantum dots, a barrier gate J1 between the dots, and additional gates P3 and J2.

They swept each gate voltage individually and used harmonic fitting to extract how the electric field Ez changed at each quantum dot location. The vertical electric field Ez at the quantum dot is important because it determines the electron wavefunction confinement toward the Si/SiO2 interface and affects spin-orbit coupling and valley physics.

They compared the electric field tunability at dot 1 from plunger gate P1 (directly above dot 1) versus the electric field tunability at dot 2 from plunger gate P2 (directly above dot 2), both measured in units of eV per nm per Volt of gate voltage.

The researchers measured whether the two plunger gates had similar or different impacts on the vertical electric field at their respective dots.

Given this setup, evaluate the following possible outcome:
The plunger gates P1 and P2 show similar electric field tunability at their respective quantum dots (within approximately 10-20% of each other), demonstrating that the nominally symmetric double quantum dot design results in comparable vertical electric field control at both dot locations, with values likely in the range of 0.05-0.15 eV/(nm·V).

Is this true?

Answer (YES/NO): NO